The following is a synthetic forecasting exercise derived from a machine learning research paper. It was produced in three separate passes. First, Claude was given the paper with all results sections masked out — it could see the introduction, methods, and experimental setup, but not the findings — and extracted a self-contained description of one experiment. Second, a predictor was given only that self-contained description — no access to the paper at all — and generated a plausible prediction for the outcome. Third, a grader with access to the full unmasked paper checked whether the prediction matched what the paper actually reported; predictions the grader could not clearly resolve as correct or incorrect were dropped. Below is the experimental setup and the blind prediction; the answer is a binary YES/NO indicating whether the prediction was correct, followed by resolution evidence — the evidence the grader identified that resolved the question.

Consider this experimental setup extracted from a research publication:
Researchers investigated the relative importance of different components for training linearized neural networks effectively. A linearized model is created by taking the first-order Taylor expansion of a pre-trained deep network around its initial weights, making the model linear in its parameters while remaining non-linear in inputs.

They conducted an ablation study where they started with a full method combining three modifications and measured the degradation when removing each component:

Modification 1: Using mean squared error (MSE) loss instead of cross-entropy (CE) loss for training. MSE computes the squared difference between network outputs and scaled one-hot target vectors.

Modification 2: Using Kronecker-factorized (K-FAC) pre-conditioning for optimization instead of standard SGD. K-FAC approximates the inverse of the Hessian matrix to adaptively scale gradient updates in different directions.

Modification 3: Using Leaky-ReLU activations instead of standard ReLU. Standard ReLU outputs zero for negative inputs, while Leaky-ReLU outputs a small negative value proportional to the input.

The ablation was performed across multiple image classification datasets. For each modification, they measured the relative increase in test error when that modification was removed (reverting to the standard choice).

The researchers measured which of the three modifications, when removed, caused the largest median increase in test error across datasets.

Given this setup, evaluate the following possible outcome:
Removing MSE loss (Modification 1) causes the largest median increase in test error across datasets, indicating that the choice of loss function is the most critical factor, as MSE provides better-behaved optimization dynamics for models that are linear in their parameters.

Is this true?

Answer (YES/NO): YES